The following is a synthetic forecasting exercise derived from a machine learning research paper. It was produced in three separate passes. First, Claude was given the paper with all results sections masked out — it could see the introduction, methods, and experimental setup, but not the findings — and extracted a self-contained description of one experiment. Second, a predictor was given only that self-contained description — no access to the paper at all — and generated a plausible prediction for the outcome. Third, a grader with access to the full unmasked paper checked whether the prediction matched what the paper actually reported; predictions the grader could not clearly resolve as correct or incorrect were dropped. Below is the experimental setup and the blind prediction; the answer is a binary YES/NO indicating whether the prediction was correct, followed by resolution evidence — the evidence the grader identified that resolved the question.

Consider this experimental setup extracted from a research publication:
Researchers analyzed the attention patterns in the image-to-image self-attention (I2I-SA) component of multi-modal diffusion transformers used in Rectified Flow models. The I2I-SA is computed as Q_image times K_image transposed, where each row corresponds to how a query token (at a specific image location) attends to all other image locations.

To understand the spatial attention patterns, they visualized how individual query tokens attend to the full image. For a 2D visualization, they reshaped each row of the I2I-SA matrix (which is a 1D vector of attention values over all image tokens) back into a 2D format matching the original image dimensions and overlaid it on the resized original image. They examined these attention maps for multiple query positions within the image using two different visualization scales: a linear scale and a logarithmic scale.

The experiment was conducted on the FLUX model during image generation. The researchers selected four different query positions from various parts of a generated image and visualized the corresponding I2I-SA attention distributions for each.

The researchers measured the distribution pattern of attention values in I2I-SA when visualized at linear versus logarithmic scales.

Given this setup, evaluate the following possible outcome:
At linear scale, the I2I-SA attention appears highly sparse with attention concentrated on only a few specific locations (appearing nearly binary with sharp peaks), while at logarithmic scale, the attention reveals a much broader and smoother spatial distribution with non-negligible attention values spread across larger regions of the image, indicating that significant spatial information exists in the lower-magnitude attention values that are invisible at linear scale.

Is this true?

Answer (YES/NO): YES